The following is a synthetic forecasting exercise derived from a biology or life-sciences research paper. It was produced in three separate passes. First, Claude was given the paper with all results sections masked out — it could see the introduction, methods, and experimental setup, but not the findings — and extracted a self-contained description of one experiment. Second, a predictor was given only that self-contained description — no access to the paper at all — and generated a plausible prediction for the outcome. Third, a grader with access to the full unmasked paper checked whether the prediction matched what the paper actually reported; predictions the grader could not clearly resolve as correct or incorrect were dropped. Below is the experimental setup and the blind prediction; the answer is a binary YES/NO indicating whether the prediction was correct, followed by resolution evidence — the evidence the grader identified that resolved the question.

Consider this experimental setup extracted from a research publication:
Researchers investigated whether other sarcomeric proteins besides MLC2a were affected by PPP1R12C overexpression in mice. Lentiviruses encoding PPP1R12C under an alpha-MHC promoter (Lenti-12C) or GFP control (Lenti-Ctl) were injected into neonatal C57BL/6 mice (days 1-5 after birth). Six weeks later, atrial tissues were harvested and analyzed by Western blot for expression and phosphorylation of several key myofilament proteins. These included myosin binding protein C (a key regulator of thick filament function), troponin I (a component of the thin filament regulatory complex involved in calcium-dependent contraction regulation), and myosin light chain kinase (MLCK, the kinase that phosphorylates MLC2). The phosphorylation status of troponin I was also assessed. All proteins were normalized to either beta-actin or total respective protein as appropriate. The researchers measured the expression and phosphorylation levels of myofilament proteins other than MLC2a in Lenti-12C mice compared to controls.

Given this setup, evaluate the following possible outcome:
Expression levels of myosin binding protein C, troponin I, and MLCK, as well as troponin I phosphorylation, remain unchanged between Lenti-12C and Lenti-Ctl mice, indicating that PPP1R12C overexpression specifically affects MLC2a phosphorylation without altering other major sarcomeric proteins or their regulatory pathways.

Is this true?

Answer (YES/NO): YES